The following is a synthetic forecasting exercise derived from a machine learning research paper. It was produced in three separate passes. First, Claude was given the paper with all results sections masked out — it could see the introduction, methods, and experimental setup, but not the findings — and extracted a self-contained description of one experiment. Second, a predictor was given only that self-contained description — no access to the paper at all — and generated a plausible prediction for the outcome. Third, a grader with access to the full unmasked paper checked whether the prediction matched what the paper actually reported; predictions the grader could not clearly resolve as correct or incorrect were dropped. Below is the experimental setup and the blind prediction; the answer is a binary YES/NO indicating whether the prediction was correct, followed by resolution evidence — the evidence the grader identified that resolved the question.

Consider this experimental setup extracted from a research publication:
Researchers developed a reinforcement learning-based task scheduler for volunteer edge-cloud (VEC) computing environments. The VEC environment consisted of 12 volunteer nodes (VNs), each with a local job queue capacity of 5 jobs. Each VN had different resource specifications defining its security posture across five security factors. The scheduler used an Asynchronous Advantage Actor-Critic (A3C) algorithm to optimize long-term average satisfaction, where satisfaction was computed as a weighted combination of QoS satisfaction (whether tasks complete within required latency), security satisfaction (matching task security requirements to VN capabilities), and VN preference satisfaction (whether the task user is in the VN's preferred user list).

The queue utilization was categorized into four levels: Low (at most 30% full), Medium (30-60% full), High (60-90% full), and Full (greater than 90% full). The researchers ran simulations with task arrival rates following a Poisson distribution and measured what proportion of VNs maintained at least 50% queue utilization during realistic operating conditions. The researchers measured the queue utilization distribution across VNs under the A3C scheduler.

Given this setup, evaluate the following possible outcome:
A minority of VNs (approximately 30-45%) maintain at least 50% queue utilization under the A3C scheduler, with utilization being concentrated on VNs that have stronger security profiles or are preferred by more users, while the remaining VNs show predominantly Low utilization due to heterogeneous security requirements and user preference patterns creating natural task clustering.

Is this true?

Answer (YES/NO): NO